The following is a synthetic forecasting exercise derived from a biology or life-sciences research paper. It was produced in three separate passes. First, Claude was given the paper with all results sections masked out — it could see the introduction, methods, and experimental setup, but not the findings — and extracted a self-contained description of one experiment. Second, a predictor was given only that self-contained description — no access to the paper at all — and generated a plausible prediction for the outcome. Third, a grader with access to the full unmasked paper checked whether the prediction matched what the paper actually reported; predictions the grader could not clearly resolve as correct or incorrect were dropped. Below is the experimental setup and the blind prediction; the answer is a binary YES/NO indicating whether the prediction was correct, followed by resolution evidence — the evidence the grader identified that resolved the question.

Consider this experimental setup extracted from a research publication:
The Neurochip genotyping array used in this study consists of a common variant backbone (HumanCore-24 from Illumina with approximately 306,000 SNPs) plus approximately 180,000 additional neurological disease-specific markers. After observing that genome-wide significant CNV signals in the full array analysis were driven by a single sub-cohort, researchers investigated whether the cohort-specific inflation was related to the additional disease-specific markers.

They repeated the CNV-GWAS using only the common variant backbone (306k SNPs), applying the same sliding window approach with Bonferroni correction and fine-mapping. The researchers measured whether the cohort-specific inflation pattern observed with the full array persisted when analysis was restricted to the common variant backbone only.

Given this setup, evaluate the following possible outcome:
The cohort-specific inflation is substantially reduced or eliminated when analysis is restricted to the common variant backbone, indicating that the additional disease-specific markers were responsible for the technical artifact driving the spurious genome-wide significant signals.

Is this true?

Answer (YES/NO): NO